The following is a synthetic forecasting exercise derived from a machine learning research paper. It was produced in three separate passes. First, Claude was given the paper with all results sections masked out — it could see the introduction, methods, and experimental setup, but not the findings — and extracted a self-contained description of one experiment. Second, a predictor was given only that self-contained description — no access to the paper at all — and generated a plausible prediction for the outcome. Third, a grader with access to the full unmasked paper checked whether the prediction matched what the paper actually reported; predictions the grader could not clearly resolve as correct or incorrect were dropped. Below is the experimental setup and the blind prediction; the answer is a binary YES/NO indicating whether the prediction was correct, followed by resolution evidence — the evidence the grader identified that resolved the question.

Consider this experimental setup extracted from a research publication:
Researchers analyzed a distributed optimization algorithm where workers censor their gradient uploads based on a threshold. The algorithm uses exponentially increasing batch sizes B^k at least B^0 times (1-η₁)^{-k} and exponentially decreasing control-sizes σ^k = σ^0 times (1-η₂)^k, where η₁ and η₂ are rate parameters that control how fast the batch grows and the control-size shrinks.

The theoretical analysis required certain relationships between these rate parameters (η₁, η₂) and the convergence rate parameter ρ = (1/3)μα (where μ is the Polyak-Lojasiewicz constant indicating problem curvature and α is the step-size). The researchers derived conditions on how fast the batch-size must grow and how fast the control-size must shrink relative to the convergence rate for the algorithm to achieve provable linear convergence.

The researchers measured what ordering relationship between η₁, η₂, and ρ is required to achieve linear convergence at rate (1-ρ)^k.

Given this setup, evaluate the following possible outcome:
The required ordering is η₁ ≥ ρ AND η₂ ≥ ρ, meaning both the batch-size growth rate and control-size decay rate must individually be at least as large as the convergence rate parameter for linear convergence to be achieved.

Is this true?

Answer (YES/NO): NO